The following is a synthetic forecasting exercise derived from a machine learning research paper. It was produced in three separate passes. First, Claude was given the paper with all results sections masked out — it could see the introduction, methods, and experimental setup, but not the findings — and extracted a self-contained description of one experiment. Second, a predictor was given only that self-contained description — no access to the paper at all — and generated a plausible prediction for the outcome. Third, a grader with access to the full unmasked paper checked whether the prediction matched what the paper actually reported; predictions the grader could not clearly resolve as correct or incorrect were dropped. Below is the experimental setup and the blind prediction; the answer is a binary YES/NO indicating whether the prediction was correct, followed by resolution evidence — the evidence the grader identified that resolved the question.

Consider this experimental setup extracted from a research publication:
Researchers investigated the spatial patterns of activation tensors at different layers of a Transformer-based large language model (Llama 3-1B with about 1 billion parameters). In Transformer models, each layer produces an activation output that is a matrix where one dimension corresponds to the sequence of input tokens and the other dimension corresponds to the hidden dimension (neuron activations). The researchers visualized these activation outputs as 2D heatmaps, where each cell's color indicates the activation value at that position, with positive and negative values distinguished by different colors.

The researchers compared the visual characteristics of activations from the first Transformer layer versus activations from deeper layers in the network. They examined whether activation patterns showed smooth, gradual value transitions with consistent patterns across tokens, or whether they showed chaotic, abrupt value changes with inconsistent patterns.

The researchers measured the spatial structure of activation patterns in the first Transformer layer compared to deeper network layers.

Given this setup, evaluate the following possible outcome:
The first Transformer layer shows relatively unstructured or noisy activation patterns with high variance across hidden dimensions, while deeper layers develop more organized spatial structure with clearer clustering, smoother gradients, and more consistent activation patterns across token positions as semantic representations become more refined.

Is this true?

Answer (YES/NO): NO